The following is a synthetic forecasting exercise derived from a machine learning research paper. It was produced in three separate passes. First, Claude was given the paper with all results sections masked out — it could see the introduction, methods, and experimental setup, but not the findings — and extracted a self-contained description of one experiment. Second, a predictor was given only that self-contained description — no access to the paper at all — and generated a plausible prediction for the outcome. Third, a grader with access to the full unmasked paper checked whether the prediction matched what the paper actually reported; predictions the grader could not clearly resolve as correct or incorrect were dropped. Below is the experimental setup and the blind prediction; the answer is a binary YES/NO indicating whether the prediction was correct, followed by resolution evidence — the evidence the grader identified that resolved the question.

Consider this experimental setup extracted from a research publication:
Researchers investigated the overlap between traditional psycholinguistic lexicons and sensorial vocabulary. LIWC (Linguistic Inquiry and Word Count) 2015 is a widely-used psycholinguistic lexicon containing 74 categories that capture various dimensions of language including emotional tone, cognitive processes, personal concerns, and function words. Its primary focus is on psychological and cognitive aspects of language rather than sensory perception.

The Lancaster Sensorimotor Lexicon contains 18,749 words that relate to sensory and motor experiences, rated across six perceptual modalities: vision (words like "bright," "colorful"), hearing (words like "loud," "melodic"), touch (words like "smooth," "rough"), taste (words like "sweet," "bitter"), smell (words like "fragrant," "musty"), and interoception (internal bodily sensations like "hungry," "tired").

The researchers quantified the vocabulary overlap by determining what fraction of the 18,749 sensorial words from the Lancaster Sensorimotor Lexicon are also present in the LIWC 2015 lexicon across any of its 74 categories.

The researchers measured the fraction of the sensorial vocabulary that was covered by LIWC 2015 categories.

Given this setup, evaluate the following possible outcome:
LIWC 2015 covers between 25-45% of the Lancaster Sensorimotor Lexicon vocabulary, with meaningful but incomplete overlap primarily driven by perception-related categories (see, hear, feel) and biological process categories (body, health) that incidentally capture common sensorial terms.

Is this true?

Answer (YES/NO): YES